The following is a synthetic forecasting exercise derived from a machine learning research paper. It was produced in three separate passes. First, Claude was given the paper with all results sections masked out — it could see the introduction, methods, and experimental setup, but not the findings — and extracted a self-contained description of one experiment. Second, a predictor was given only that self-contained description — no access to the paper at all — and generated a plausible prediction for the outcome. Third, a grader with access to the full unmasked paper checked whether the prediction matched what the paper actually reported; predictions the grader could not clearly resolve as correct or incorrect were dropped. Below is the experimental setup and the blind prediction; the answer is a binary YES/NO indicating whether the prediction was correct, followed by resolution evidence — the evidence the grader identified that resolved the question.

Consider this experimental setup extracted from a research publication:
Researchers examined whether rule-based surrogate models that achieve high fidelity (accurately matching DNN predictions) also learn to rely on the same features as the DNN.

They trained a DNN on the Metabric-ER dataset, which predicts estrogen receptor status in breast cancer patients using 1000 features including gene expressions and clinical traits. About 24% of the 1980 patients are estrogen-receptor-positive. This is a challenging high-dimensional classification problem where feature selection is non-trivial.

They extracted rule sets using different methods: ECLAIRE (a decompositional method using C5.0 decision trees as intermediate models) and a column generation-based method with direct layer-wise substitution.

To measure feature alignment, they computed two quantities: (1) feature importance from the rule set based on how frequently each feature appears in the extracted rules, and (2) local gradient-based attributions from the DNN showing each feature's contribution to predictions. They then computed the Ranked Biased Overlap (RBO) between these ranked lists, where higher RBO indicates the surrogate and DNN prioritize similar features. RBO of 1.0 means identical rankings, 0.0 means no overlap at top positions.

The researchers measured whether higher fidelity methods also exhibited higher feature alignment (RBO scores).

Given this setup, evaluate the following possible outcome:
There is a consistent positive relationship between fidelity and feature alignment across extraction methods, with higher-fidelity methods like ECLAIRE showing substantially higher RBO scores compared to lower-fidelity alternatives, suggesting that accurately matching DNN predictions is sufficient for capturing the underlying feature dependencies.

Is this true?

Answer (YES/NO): NO